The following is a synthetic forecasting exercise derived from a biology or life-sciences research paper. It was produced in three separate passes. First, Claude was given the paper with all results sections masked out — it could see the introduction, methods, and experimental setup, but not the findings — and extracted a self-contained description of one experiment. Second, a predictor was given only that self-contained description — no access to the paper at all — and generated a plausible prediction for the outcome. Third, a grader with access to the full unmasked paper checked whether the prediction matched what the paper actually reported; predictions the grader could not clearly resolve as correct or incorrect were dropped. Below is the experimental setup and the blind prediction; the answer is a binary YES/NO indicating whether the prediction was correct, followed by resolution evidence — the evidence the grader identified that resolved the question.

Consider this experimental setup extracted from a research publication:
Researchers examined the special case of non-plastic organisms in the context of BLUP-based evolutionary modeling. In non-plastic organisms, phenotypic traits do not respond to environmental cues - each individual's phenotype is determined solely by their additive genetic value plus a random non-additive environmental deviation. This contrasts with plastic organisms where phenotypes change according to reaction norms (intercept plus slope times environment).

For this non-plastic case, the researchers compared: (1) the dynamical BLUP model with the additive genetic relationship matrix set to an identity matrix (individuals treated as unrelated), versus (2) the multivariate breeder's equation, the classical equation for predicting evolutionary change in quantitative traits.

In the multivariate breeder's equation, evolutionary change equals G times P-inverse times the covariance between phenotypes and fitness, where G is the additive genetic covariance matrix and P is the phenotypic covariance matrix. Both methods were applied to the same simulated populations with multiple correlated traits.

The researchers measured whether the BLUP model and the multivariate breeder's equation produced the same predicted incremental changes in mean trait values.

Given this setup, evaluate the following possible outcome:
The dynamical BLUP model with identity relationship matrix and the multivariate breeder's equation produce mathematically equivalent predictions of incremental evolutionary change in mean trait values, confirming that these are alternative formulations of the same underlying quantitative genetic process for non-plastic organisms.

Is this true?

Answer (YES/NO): YES